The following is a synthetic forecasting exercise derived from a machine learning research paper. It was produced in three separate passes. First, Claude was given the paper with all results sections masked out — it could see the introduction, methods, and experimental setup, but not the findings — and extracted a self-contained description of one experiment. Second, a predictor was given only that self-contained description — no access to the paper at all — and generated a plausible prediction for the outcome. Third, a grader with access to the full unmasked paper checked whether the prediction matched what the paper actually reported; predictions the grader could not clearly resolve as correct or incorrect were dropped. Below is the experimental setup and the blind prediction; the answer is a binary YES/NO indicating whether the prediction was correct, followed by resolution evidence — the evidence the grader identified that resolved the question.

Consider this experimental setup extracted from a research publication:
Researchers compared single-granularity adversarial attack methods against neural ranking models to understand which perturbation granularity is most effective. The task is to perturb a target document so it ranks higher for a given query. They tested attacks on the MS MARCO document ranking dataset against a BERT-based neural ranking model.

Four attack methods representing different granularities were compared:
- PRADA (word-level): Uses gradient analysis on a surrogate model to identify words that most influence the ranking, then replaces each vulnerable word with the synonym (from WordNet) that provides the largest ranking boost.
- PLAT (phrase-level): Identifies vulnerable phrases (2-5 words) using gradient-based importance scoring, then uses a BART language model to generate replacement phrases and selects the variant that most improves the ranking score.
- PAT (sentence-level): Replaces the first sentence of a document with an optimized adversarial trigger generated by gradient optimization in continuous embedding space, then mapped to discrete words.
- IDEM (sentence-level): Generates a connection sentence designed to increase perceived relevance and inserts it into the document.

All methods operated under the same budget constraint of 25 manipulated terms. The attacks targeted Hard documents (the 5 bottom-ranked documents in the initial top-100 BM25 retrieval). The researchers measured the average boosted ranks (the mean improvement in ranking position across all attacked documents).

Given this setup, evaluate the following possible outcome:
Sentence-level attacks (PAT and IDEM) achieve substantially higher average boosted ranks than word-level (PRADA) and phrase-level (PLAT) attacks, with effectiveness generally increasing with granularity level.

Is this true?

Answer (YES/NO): NO